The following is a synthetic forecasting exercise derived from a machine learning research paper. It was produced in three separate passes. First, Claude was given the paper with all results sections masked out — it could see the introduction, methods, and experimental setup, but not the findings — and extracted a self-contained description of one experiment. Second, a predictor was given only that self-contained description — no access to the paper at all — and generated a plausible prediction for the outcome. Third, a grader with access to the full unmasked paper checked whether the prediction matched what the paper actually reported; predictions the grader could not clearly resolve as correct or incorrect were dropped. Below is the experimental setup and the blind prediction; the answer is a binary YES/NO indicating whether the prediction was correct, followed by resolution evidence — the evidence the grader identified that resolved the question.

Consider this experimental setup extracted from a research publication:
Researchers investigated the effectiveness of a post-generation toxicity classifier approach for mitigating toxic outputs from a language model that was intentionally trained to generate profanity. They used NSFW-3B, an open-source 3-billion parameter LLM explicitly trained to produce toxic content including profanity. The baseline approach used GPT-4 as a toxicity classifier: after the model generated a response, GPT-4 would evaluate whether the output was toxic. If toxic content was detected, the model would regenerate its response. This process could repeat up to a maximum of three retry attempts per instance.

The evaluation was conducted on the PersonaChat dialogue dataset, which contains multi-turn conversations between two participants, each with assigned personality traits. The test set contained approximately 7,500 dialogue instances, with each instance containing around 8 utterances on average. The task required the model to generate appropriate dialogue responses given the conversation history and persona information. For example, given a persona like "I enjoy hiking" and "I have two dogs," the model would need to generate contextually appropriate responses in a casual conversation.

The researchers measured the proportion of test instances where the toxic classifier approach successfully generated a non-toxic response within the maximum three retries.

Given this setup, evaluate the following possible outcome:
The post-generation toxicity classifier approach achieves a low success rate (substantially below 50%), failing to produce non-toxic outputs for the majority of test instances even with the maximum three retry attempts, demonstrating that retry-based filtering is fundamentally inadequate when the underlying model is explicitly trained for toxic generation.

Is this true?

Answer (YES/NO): YES